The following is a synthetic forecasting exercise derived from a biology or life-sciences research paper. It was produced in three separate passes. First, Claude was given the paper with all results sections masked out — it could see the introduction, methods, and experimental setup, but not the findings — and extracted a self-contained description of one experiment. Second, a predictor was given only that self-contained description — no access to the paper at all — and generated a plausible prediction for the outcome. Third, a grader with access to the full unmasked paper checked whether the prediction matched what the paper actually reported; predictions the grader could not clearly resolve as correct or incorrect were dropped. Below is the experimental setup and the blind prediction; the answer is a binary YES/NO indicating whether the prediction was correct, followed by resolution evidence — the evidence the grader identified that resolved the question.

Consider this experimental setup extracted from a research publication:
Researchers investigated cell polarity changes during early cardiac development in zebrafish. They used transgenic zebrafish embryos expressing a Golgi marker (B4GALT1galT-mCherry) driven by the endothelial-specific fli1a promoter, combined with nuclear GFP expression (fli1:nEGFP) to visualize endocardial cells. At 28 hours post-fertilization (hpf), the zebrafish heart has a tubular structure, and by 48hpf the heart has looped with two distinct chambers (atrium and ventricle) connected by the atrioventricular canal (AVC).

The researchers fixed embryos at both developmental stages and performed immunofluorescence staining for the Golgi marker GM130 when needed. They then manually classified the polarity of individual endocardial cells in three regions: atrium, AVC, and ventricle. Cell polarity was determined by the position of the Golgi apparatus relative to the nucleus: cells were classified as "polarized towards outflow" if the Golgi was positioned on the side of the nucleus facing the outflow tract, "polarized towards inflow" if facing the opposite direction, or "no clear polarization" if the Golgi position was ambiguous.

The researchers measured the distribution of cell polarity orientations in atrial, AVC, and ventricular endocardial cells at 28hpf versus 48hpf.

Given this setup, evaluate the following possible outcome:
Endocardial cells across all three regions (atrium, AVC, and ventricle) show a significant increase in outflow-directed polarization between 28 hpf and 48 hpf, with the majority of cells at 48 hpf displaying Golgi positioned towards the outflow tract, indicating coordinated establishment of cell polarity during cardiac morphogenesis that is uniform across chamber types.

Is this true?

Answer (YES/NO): NO